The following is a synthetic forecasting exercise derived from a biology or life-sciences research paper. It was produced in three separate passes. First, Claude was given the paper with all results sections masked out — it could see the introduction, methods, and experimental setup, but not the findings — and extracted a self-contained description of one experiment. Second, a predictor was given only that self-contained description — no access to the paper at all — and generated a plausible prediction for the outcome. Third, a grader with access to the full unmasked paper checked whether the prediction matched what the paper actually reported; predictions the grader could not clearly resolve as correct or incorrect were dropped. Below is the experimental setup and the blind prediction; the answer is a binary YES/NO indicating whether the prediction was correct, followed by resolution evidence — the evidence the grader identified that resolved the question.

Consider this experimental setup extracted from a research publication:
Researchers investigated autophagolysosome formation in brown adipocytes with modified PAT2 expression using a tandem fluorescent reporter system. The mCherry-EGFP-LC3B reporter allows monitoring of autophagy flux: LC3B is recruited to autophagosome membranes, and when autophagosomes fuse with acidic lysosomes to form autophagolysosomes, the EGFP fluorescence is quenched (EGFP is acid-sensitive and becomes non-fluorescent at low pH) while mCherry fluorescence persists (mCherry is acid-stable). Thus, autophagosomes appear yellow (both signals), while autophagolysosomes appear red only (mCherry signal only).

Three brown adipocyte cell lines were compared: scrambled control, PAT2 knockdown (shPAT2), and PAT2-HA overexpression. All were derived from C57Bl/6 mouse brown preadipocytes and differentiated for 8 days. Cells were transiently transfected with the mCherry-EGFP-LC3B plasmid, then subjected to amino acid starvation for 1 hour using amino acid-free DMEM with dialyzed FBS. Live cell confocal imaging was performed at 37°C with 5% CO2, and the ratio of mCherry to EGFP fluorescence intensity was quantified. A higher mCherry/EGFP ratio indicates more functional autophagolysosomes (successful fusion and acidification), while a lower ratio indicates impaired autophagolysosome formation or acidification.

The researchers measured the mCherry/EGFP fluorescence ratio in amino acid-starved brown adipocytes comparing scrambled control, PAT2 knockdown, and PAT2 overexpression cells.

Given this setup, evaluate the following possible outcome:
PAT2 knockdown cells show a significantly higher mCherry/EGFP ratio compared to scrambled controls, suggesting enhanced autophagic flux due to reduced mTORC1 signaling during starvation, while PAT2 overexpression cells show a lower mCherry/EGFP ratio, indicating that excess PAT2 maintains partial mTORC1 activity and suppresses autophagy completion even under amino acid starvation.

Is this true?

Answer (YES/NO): NO